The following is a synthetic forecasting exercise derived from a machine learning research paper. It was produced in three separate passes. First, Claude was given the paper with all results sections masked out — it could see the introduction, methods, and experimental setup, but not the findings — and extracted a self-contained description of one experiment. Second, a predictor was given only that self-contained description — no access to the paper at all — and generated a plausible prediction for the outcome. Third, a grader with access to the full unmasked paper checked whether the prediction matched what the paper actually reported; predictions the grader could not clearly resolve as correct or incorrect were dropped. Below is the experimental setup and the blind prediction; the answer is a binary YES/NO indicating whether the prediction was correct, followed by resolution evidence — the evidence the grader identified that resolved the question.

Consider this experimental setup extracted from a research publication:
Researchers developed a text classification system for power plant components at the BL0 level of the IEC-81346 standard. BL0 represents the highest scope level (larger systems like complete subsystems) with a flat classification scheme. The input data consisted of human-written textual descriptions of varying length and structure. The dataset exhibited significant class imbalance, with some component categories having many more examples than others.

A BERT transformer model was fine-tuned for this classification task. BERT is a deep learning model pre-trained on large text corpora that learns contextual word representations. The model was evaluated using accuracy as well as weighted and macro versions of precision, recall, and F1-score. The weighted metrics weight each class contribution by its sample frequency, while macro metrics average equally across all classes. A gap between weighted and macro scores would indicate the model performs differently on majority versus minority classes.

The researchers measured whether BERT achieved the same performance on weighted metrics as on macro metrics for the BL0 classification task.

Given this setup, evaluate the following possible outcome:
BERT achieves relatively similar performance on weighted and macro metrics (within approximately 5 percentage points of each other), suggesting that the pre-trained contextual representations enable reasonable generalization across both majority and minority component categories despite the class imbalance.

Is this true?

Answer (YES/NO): YES